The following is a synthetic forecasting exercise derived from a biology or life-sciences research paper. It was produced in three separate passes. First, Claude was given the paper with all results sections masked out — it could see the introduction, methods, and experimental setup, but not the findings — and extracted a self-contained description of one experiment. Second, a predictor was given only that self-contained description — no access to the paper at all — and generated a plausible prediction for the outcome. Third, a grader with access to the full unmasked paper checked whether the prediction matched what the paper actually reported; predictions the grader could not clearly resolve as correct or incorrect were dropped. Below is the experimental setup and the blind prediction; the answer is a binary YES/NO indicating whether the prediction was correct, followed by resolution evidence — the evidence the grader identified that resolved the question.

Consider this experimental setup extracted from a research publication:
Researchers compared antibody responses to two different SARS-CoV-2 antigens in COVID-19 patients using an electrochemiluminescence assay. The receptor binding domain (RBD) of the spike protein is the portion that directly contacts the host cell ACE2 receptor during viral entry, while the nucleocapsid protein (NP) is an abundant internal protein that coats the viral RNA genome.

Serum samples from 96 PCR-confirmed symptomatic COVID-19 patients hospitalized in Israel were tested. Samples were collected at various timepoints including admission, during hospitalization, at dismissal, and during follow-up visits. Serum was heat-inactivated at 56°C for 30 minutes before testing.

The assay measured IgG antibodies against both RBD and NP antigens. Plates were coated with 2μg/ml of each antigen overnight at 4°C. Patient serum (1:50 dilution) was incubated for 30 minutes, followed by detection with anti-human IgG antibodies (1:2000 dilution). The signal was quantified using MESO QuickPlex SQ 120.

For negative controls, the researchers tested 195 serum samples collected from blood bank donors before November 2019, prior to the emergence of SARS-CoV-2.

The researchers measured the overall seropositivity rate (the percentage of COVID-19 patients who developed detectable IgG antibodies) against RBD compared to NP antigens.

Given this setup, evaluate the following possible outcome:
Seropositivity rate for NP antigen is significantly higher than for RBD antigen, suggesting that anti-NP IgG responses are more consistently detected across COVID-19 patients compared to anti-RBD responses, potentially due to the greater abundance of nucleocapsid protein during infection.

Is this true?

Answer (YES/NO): NO